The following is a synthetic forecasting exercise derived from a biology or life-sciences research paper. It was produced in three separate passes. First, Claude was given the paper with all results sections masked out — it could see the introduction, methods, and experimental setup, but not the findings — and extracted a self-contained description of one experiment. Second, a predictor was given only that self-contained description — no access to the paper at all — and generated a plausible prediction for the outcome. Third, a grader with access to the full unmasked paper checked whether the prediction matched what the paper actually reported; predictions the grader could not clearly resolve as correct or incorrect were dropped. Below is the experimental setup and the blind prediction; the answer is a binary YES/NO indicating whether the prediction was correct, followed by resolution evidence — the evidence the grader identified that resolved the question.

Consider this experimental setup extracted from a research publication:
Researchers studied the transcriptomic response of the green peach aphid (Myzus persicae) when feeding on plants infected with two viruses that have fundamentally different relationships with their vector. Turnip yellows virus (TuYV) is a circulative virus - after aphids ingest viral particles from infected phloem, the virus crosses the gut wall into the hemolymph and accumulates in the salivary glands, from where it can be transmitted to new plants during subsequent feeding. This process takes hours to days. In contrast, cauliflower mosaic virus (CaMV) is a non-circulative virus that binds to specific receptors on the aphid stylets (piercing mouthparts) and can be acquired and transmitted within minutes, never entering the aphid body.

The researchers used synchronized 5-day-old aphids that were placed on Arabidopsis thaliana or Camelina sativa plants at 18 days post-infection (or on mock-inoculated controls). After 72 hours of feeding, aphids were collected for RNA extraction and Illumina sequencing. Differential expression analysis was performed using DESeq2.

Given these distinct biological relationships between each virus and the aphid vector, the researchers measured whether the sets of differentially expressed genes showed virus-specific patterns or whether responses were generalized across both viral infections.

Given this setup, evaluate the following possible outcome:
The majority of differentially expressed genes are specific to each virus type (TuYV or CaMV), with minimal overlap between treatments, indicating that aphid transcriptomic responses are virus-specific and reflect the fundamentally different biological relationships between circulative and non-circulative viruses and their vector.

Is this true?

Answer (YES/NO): NO